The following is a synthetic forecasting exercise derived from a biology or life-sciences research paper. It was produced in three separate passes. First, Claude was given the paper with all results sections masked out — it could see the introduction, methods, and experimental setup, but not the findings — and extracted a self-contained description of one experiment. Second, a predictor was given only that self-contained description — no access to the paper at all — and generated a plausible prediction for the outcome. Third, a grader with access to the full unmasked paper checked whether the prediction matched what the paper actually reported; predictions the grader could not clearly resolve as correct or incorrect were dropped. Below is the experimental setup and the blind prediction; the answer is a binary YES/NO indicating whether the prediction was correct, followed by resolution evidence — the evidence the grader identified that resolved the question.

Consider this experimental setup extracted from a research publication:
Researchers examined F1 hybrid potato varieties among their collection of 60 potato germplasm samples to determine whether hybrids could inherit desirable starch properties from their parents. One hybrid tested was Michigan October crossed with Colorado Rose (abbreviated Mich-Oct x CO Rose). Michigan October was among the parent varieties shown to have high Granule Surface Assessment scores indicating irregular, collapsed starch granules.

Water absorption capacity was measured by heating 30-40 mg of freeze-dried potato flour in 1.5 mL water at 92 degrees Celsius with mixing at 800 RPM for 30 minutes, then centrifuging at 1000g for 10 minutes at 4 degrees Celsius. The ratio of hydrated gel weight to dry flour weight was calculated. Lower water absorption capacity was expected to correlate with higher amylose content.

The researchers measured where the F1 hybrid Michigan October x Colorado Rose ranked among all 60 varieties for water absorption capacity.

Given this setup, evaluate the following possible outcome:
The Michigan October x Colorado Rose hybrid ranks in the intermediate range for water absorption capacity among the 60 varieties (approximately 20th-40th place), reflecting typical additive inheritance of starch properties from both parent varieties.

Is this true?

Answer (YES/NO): NO